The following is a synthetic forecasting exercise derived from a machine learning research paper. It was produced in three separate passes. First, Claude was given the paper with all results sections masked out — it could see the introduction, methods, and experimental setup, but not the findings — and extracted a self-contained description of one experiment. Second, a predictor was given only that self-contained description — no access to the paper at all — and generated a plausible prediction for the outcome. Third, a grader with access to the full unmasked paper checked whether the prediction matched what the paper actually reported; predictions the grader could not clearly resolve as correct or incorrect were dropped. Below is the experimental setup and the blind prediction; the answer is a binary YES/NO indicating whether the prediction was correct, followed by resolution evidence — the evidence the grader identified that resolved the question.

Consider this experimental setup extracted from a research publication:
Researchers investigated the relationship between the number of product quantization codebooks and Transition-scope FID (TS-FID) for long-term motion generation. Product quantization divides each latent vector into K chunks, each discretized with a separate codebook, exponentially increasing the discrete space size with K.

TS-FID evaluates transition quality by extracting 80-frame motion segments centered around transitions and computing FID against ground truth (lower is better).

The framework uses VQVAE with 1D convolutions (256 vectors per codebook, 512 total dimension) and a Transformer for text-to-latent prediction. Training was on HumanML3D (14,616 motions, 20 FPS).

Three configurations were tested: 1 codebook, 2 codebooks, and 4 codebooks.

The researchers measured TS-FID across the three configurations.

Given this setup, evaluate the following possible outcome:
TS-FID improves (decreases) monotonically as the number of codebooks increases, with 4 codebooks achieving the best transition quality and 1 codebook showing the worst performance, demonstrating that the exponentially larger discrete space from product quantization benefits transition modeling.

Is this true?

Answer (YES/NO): YES